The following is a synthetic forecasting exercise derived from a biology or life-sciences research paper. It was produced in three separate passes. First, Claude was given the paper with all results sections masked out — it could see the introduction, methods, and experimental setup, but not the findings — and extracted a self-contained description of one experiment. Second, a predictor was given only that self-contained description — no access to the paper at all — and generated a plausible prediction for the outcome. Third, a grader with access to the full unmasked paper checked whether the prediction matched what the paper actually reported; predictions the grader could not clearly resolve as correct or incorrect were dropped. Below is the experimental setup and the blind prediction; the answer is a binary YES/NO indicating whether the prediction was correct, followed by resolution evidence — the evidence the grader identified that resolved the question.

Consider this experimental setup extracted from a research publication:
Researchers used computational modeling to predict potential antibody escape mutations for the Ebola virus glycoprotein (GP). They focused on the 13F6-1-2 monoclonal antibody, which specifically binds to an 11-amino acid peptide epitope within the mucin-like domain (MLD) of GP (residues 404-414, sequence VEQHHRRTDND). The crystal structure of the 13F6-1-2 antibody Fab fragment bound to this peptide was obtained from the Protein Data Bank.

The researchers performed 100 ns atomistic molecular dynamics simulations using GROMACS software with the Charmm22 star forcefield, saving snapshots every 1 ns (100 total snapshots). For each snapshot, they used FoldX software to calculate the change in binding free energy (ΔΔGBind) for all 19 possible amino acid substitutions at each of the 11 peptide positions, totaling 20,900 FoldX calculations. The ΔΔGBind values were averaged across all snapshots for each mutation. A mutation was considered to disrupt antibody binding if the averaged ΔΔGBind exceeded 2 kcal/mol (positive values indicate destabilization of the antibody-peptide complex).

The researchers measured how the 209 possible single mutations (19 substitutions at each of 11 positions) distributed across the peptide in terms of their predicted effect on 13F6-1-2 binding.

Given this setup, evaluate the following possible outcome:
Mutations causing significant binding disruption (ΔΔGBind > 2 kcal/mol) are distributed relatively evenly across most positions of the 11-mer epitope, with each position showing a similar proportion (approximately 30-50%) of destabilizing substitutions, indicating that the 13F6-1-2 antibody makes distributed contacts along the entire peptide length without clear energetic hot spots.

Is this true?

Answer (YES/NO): NO